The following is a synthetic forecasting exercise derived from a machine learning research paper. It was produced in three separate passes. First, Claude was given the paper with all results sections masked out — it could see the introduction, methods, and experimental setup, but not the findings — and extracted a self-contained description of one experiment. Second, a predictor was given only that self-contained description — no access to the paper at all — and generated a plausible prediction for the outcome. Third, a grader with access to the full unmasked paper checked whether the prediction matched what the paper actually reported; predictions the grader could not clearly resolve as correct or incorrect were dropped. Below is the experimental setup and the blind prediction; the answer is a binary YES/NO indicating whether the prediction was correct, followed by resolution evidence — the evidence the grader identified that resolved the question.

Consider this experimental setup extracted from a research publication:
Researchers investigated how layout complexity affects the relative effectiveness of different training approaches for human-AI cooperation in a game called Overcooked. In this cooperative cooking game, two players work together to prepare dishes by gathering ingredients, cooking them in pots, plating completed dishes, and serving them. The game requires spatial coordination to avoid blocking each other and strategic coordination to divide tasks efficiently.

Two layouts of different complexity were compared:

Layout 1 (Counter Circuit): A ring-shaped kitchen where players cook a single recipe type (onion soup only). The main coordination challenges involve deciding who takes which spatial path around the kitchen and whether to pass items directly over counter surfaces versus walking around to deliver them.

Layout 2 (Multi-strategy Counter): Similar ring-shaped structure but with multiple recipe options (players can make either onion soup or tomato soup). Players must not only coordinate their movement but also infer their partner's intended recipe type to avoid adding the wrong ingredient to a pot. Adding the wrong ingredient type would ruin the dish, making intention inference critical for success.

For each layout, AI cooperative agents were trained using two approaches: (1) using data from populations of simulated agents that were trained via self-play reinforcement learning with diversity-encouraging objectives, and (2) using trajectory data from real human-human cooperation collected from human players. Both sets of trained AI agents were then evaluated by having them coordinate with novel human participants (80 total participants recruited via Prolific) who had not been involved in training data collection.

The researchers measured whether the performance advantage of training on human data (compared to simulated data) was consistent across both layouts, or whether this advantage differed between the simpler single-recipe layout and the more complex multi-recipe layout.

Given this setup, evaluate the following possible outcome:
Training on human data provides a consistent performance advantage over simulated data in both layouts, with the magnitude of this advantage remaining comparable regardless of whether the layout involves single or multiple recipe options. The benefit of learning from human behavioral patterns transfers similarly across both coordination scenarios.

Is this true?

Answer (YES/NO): NO